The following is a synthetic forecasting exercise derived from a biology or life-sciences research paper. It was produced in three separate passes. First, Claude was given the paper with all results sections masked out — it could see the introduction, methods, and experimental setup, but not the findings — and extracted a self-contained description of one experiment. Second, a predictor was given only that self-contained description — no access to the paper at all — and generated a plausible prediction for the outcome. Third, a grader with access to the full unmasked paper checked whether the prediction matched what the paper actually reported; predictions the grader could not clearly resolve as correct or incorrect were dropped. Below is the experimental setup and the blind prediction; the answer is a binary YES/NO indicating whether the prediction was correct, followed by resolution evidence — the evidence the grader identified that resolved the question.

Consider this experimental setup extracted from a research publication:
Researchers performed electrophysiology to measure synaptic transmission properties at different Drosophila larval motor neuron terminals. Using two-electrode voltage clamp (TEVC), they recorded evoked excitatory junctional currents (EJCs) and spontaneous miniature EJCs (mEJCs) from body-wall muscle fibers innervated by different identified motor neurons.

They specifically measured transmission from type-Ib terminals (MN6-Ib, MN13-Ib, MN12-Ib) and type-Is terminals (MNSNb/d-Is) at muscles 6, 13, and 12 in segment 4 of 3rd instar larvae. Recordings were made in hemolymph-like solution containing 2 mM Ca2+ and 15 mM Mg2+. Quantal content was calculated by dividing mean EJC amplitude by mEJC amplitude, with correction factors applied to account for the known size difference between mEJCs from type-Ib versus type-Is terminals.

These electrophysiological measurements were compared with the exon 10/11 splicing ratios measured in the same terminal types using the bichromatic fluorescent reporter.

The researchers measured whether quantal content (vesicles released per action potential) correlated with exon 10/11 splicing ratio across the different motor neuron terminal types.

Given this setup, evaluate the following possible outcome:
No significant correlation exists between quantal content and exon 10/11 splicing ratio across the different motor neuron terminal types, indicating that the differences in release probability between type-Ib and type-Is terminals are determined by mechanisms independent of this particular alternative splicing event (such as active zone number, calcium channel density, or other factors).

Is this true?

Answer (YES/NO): NO